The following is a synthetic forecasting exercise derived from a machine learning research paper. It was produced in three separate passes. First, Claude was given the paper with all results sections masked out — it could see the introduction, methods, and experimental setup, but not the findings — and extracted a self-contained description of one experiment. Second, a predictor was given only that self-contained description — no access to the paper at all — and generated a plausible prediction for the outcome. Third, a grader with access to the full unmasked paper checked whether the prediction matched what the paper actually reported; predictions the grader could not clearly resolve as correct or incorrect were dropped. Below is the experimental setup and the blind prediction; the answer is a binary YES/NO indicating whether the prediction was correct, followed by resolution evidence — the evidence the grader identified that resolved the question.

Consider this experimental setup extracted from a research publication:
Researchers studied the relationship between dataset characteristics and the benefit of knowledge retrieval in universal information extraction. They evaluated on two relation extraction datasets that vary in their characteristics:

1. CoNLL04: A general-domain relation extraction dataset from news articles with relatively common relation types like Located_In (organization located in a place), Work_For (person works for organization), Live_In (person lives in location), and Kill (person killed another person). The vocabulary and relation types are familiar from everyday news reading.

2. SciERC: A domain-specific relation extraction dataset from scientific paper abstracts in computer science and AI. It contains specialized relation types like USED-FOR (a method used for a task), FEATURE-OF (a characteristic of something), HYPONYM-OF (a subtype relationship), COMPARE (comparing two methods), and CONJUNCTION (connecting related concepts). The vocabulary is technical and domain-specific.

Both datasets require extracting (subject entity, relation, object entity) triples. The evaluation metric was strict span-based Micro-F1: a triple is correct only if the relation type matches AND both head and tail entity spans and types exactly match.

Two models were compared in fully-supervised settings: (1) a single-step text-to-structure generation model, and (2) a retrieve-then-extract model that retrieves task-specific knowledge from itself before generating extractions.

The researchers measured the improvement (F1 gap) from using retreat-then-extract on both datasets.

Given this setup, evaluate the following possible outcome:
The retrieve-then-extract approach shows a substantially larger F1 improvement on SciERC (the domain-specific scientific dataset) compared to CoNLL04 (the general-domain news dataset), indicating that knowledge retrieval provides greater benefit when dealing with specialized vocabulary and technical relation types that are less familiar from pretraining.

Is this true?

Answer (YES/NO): NO